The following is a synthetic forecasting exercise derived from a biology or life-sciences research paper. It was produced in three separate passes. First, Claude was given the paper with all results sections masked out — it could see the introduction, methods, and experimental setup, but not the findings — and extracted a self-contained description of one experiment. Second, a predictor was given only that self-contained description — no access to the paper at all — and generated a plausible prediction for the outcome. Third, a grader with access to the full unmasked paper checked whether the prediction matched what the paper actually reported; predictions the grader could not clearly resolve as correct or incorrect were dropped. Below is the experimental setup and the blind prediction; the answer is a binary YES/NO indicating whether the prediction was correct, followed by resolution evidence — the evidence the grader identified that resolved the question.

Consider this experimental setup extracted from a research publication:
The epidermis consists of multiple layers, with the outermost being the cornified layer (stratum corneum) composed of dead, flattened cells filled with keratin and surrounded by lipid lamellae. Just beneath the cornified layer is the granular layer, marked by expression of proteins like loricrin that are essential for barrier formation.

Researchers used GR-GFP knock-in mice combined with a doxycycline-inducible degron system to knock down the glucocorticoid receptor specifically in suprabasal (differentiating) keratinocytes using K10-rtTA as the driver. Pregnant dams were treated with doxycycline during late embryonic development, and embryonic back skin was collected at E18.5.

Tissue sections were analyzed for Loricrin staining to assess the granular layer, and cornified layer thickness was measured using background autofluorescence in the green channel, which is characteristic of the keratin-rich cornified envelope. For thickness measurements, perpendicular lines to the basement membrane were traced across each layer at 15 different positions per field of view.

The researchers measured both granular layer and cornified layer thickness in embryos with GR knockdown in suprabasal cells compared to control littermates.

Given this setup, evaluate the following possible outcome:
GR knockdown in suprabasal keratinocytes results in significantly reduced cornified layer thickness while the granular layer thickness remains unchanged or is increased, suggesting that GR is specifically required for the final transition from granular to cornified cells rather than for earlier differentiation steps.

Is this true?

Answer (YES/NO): NO